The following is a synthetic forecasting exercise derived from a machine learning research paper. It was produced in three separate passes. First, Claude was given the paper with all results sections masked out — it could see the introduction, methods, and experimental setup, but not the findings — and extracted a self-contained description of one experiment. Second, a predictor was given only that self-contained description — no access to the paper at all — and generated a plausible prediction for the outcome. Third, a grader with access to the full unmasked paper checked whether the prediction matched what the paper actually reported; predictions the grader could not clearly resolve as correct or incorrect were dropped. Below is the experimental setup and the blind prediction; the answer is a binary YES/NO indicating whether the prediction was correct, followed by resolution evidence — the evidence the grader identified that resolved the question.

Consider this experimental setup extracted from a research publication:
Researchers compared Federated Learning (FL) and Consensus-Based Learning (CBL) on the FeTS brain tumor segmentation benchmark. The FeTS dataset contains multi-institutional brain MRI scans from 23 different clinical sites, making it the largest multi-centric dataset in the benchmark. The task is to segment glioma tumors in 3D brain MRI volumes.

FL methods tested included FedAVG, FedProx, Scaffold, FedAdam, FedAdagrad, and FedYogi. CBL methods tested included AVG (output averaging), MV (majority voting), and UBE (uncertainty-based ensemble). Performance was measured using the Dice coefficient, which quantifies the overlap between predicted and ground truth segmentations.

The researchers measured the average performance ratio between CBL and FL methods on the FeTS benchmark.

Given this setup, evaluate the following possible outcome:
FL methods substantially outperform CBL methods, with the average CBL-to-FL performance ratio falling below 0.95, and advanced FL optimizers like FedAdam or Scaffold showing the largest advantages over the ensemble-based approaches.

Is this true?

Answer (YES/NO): NO